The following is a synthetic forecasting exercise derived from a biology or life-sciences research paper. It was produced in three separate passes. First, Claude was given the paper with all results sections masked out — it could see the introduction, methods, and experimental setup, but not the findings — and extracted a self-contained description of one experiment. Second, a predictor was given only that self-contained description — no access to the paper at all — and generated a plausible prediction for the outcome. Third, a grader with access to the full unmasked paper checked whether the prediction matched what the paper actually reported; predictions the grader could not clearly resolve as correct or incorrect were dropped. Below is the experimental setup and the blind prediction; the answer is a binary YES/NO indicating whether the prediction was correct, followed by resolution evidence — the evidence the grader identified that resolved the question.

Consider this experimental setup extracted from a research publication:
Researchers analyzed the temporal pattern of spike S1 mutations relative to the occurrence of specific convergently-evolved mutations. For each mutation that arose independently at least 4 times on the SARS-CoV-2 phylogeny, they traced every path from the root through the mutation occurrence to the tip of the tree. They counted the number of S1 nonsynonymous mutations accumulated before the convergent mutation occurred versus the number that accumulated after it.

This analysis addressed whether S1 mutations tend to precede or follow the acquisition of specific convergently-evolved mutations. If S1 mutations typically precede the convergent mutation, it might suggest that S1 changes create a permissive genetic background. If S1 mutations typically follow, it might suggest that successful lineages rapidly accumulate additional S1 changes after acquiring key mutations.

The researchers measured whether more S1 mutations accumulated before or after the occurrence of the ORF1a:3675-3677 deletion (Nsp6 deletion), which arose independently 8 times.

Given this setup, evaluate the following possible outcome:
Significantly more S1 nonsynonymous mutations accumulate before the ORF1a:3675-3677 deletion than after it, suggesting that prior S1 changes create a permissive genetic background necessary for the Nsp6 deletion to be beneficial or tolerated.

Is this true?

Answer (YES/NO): NO